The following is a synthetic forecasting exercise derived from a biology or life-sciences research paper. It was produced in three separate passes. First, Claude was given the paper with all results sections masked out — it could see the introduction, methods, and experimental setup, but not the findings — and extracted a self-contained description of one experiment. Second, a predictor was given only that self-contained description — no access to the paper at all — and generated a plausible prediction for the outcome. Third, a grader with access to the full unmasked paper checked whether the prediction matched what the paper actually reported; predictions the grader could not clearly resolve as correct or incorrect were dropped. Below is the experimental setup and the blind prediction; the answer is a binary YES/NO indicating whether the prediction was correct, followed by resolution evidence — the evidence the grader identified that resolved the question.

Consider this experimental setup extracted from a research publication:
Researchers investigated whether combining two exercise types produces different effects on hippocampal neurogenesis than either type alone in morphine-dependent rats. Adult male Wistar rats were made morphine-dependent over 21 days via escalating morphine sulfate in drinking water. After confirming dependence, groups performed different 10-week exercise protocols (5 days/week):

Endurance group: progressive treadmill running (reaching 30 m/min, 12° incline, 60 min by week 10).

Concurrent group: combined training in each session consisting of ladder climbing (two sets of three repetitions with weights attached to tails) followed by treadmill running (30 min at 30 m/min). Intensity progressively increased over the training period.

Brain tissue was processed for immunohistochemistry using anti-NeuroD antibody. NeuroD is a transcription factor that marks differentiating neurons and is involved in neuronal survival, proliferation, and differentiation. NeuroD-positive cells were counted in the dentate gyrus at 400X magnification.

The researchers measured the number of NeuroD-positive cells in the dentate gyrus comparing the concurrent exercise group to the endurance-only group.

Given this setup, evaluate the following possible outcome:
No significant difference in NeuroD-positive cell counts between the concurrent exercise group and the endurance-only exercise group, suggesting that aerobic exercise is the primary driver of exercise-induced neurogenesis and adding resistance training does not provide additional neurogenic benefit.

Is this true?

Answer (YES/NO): NO